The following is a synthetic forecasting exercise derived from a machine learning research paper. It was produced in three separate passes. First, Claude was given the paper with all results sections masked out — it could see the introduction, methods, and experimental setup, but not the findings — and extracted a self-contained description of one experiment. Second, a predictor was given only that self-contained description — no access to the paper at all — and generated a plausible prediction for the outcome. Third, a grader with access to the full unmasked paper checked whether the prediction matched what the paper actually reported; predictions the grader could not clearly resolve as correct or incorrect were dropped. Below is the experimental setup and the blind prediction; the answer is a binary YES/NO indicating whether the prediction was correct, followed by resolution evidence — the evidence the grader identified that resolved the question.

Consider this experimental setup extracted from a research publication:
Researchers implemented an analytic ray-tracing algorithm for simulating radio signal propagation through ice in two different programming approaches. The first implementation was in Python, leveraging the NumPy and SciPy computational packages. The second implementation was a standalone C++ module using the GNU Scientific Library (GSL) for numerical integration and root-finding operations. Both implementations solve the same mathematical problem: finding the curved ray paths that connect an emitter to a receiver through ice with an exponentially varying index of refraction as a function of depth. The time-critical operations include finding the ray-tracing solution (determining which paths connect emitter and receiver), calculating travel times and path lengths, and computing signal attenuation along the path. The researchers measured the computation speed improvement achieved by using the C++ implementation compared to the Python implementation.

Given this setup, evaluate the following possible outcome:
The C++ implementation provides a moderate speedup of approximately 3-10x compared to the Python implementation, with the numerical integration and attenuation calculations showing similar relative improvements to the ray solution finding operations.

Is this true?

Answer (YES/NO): NO